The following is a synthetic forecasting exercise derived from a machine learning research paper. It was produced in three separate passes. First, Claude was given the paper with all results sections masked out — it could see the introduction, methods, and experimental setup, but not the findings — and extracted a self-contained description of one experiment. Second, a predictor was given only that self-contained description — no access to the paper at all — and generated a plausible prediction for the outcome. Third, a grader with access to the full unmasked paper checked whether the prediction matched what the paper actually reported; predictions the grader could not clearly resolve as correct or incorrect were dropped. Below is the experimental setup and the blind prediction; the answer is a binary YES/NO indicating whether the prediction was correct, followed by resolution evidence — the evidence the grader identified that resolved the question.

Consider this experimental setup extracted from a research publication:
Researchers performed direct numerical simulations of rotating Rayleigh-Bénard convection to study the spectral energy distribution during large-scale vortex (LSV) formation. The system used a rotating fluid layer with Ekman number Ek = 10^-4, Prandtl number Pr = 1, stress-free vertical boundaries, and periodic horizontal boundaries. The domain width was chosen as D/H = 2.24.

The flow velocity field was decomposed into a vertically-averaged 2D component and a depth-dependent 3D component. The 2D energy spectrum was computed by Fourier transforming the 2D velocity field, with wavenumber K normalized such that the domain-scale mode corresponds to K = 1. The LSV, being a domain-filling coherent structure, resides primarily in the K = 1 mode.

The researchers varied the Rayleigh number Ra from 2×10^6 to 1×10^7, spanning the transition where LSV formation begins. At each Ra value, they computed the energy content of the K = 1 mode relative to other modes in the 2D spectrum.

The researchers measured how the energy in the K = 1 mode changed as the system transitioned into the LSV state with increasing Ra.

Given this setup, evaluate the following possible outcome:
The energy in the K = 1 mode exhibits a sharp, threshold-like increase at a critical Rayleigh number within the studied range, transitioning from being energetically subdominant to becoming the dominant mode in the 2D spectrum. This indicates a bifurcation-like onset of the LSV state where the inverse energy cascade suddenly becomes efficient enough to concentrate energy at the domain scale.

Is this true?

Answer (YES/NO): YES